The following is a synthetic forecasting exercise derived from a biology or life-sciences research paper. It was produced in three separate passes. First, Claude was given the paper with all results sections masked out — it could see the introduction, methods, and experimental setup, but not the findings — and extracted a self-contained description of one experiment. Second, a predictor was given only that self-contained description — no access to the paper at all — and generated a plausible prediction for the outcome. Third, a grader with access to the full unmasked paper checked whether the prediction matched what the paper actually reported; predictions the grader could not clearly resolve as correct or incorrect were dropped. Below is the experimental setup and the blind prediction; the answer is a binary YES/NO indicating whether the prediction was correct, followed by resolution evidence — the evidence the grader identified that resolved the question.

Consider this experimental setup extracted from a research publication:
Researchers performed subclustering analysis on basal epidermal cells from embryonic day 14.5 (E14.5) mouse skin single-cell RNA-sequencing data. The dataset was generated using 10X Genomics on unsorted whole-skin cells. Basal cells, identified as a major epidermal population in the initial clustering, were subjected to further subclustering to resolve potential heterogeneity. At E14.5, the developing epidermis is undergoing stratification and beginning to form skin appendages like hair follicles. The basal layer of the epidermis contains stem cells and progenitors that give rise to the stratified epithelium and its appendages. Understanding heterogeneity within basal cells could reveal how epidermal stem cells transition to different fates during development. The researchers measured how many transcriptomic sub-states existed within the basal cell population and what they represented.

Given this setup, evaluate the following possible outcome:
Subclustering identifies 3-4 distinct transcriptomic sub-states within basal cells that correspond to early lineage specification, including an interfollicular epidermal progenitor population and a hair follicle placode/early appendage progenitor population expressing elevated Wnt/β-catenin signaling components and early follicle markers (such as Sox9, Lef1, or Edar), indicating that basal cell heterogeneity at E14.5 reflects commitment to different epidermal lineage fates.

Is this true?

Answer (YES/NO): YES